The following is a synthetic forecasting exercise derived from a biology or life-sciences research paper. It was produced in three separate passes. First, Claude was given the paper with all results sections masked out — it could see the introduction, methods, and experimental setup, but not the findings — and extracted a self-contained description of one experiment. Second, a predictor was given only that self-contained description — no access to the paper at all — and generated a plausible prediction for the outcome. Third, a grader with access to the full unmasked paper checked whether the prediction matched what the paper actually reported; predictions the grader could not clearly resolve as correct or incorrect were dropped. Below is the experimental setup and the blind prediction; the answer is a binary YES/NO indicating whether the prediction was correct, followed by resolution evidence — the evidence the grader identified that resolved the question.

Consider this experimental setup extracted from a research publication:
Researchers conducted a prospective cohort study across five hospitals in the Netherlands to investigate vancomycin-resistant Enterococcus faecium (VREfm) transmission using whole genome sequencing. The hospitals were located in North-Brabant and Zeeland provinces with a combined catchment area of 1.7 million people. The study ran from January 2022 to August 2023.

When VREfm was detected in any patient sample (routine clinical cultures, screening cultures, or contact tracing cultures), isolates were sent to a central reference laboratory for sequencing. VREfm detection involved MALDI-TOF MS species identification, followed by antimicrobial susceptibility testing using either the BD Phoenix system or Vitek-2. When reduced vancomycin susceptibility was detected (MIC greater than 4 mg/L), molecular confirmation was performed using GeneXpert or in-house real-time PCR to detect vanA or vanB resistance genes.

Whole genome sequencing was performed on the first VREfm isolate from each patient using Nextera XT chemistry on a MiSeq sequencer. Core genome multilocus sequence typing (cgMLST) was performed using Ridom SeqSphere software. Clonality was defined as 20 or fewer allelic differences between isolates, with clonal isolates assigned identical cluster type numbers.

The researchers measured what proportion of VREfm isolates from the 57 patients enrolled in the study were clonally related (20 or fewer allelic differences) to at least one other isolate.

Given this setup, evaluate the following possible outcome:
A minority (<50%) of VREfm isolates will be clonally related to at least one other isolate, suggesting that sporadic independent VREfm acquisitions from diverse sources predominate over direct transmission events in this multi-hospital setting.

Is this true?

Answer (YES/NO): NO